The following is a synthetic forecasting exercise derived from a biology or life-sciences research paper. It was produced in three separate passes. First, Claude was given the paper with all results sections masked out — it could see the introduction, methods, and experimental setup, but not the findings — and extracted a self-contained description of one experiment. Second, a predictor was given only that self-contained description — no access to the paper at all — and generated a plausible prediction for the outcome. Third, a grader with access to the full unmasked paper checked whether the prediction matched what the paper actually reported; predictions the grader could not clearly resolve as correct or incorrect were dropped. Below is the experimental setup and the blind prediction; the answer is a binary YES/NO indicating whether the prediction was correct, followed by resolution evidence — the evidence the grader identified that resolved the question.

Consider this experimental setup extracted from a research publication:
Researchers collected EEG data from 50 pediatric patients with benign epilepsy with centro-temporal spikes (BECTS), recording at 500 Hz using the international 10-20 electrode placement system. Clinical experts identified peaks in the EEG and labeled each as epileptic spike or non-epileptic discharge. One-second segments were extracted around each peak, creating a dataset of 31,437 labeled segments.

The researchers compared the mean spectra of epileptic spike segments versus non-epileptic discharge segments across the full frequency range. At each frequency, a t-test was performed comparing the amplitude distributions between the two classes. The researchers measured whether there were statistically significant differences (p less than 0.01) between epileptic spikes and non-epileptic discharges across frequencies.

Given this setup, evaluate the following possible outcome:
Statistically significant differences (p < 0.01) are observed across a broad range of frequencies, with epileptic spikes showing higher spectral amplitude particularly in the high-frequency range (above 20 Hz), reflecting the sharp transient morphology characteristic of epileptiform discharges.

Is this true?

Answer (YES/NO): NO